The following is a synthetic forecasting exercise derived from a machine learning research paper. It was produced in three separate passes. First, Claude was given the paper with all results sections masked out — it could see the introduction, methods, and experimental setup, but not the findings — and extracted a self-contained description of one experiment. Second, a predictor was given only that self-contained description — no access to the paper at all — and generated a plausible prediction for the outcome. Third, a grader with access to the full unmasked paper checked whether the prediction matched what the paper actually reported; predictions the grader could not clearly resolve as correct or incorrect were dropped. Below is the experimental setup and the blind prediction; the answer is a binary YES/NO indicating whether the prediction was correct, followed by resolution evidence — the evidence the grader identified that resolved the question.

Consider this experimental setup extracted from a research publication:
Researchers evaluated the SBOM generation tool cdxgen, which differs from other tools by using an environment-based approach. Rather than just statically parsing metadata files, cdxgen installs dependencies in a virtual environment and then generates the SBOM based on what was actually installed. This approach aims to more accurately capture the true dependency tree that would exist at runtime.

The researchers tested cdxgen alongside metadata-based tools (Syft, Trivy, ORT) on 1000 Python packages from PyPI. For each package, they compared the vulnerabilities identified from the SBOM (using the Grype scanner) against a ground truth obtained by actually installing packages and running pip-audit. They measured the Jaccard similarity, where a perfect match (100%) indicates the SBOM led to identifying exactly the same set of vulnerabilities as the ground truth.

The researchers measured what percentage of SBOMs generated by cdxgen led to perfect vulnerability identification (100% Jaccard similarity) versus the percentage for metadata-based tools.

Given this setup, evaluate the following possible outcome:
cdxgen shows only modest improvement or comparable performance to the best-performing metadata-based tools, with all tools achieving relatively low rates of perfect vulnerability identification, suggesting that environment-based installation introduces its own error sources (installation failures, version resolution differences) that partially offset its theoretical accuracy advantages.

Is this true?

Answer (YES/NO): NO